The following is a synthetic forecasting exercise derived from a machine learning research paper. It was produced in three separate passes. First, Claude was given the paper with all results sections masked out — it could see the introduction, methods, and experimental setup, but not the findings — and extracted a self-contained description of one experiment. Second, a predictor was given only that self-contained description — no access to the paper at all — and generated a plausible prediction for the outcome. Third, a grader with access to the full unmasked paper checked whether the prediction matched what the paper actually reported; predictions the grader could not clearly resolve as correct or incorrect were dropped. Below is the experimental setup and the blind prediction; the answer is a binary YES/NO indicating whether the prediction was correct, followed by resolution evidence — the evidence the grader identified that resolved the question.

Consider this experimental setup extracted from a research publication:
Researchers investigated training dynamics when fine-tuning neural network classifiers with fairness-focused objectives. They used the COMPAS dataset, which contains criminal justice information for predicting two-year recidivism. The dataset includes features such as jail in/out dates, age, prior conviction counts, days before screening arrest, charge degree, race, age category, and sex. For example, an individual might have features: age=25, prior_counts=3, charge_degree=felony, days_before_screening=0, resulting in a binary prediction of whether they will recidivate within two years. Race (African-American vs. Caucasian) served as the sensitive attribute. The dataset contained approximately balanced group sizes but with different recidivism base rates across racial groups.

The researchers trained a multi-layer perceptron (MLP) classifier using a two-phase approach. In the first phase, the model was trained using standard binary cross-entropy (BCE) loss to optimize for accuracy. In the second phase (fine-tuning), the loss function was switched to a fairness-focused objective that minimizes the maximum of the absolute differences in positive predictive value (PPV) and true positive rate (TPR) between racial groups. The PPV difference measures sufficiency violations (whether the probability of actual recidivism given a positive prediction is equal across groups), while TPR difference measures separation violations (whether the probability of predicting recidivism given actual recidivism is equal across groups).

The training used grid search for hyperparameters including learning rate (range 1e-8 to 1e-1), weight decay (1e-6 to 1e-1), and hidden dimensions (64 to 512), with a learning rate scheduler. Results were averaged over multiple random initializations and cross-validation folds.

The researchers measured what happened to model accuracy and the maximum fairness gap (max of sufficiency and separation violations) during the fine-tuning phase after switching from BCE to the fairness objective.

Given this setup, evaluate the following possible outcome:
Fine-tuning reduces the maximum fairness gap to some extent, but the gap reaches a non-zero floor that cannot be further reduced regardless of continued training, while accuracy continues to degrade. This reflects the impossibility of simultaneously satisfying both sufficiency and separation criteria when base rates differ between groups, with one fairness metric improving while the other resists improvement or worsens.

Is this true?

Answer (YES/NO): NO